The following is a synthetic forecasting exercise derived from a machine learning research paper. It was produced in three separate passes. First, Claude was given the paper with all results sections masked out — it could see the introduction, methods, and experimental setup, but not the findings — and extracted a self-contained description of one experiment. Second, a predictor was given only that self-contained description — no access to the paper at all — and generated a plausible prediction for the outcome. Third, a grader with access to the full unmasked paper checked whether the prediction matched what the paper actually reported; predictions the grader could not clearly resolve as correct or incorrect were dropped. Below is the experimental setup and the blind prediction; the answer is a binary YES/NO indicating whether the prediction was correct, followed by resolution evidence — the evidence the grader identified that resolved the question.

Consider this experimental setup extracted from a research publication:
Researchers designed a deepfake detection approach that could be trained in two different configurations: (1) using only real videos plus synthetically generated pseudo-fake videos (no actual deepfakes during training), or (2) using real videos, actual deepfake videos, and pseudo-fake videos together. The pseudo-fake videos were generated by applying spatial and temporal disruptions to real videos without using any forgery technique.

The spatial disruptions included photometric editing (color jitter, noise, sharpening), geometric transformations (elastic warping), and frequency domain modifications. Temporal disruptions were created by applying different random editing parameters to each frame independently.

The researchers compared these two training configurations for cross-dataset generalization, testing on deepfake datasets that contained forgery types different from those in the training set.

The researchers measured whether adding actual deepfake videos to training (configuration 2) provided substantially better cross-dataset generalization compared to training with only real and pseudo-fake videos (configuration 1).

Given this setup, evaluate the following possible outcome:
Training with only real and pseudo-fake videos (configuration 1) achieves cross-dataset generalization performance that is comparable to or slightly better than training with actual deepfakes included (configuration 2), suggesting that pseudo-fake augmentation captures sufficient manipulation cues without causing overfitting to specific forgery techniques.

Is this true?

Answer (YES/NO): YES